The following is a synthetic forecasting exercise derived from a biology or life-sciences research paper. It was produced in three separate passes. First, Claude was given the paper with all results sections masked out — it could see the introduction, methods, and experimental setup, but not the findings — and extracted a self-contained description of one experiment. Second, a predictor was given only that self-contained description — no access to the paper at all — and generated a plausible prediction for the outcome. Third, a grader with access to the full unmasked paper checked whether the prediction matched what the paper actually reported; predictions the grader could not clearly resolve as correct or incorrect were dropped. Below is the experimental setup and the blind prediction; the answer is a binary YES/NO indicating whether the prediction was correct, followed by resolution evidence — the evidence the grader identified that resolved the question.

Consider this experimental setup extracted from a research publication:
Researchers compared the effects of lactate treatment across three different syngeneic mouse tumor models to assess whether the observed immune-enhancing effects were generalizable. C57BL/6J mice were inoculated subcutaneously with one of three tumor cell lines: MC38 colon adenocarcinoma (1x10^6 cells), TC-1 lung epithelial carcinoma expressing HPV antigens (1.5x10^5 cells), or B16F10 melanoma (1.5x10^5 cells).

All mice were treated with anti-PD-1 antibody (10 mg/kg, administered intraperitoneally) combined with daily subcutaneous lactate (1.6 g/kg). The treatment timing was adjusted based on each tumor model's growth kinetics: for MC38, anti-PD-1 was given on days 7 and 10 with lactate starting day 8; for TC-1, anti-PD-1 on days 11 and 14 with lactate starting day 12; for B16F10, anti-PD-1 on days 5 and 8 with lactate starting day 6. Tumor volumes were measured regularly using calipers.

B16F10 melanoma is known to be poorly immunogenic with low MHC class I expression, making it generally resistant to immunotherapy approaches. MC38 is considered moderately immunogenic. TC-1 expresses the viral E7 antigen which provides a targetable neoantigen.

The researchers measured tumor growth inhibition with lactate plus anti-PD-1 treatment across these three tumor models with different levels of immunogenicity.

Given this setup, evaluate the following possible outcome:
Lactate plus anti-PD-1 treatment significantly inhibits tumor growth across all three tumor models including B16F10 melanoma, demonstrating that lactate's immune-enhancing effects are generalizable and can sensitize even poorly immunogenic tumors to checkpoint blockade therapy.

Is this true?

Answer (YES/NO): YES